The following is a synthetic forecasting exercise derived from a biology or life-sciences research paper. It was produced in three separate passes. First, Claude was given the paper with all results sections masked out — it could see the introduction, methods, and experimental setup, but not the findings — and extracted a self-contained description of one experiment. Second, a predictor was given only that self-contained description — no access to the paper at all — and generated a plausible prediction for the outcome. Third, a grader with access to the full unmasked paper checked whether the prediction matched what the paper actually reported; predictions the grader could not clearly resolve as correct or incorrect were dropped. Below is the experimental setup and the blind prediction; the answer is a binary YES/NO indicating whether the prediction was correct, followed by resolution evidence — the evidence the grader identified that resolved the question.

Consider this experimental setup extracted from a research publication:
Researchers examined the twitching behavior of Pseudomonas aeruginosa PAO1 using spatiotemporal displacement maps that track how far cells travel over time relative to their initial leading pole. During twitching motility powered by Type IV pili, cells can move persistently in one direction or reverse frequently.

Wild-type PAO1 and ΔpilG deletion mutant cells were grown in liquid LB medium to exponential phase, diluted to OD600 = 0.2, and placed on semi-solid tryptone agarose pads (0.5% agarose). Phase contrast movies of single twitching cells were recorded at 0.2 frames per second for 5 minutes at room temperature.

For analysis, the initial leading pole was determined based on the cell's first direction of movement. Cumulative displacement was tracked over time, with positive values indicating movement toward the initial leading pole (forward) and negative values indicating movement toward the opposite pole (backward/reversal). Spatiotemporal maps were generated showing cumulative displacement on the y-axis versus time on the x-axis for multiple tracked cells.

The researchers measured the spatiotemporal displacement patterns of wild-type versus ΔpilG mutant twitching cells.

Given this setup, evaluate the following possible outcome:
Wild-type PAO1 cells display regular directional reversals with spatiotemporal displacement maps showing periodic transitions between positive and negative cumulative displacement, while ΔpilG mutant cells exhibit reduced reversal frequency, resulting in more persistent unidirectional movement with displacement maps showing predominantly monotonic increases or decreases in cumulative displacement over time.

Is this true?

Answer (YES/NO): NO